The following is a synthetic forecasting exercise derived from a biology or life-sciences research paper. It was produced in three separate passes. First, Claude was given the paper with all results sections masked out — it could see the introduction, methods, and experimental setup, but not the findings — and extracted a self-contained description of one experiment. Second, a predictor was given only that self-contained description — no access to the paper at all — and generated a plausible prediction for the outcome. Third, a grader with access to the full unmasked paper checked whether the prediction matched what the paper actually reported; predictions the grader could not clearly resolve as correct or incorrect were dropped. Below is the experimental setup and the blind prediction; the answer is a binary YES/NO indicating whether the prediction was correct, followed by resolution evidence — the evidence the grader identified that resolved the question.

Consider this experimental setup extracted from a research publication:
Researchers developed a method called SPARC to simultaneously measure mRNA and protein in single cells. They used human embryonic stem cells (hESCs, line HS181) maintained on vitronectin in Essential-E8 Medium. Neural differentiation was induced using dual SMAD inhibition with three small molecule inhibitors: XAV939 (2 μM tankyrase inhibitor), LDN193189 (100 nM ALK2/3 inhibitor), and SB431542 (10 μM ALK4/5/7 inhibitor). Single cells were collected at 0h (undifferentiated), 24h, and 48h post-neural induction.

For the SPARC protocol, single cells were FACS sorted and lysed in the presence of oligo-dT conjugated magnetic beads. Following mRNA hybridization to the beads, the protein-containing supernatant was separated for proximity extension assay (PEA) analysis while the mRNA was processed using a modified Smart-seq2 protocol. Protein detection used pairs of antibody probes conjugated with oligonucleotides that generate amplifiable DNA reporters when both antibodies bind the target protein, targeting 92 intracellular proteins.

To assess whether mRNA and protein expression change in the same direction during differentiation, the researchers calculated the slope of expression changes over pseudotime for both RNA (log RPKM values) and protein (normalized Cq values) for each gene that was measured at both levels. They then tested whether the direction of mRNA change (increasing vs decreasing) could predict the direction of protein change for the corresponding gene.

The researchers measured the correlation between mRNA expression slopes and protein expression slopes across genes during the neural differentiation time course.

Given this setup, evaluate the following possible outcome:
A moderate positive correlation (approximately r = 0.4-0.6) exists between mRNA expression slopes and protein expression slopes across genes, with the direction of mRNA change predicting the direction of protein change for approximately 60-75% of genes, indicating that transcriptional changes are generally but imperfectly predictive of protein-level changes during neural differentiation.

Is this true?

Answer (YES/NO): YES